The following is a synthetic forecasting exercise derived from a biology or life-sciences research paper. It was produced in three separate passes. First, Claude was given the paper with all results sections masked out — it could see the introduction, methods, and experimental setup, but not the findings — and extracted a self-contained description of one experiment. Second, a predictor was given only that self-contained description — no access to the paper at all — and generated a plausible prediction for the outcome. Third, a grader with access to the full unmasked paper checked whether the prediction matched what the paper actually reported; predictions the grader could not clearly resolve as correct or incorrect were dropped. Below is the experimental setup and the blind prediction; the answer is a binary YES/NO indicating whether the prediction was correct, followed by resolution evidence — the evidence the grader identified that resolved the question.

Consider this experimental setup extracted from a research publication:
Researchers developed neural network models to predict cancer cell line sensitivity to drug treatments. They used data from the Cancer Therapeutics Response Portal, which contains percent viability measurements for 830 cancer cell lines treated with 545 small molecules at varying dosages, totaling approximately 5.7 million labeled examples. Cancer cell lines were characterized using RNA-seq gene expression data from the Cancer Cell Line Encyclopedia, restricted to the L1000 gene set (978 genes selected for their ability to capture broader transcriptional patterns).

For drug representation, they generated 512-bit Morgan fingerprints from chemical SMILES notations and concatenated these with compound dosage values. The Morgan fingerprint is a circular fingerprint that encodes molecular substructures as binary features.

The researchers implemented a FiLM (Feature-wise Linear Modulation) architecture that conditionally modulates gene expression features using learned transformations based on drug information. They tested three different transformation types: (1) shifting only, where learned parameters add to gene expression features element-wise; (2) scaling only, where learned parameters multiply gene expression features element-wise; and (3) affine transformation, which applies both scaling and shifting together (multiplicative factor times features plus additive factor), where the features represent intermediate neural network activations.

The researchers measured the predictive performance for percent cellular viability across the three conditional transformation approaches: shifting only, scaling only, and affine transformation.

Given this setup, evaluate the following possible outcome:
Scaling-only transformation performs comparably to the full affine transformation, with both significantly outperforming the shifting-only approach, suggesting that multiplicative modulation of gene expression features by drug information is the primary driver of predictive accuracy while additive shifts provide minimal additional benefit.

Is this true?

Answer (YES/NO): NO